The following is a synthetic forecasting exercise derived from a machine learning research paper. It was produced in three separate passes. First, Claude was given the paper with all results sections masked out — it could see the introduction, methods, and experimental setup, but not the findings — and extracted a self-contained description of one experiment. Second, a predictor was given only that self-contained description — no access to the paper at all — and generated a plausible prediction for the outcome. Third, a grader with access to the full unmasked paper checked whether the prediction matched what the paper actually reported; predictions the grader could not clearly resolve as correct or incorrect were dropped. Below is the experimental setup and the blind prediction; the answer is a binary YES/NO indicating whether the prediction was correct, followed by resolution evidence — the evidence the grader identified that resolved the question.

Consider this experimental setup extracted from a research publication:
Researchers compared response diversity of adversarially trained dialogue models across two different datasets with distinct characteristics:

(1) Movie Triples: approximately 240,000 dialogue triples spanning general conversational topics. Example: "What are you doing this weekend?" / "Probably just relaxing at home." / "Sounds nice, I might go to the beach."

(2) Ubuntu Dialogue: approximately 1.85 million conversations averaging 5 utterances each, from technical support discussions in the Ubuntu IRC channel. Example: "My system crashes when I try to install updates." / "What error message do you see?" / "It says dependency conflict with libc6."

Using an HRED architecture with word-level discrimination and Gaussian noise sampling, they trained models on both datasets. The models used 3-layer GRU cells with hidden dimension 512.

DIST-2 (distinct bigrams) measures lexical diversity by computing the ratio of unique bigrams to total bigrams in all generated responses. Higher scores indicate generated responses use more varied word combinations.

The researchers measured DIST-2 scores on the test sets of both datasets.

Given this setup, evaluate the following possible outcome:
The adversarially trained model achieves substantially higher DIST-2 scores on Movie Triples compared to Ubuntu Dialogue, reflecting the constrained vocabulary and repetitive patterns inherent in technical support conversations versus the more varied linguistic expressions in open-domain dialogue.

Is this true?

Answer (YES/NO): NO